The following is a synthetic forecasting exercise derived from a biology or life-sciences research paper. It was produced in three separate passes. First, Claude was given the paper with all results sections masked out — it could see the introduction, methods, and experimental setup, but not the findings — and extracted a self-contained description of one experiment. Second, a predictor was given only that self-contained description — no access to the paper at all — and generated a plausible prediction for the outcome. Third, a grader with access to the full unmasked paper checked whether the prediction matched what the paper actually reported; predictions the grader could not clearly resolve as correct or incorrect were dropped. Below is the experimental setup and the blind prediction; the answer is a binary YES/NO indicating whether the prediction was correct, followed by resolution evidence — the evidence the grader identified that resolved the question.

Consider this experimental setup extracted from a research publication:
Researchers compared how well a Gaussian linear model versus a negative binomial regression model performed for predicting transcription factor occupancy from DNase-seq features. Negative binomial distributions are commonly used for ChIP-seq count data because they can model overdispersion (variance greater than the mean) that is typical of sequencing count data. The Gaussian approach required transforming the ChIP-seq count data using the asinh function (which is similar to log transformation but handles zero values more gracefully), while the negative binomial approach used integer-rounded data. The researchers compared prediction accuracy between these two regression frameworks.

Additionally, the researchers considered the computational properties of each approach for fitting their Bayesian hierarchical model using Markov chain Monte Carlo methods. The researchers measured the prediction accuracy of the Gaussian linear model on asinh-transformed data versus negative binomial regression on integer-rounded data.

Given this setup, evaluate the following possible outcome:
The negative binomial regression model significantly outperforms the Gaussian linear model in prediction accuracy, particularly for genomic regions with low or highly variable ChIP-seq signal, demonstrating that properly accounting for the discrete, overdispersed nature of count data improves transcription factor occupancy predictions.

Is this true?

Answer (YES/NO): NO